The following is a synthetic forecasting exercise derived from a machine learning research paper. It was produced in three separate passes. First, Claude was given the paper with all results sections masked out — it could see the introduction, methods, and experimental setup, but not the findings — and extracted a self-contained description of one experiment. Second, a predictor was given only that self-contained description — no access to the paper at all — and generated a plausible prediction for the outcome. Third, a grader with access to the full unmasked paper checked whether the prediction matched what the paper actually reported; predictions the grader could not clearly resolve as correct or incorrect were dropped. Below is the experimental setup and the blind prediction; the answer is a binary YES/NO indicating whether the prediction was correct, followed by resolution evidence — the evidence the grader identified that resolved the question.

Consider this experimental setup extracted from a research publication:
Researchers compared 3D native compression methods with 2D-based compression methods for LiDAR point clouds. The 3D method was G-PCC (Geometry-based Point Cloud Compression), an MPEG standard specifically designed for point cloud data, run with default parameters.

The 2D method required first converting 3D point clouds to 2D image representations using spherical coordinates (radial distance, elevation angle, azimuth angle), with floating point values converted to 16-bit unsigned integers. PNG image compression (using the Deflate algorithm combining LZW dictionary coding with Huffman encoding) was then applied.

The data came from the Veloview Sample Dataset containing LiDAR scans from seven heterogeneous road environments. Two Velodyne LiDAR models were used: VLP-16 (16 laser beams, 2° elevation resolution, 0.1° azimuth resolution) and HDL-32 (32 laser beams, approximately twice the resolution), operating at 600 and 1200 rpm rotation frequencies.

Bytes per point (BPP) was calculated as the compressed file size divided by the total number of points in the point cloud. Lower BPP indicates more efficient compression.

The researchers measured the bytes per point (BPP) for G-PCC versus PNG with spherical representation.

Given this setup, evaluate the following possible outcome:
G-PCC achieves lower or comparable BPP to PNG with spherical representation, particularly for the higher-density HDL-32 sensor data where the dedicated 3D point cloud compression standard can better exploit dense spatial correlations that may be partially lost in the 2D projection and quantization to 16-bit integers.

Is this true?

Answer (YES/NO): YES